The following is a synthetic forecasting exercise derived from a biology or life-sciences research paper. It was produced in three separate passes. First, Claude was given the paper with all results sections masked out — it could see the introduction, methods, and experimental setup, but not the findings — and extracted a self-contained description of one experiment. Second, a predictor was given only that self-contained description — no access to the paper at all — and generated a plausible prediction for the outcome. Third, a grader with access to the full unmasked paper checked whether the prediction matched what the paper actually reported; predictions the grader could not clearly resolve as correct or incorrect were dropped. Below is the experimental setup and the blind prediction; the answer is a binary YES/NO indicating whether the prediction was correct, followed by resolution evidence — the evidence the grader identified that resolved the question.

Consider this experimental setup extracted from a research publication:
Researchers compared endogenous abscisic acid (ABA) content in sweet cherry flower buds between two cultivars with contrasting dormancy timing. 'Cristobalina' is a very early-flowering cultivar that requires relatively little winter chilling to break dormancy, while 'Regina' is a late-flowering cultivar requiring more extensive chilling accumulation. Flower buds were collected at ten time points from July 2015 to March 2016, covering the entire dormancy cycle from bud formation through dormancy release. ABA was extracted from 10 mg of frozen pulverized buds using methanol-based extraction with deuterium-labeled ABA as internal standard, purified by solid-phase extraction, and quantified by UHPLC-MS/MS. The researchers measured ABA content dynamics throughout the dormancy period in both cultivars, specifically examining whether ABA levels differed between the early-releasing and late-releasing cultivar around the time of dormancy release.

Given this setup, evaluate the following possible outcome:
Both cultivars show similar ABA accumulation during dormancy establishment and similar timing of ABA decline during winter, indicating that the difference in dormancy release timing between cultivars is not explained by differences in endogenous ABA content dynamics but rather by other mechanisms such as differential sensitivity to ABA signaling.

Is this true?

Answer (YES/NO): NO